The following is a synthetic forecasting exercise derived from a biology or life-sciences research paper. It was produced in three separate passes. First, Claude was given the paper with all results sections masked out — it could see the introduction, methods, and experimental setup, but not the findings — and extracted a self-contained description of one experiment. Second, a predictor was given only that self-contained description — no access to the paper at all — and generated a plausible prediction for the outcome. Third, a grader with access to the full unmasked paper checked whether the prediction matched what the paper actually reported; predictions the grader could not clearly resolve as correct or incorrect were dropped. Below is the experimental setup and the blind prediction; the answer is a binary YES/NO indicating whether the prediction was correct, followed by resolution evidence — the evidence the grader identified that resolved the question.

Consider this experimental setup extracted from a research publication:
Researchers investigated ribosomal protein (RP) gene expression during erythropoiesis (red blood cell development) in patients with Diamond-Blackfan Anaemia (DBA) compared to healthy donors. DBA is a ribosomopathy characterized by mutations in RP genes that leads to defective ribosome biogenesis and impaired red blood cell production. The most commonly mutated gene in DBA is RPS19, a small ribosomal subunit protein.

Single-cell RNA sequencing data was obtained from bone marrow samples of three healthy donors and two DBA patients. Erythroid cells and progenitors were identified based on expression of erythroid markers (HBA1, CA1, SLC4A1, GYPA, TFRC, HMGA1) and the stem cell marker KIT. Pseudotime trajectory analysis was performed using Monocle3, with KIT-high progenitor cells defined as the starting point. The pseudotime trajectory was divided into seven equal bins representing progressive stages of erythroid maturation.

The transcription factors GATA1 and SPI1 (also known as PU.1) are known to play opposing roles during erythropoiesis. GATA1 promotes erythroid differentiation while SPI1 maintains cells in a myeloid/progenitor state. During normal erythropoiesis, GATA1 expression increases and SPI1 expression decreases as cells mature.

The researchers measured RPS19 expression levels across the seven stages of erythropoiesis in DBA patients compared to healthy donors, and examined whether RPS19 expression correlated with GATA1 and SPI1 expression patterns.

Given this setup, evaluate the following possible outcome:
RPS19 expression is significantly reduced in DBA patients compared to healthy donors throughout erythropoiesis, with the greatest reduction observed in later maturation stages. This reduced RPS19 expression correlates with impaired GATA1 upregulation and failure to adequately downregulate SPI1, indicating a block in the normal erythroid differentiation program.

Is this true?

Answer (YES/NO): NO